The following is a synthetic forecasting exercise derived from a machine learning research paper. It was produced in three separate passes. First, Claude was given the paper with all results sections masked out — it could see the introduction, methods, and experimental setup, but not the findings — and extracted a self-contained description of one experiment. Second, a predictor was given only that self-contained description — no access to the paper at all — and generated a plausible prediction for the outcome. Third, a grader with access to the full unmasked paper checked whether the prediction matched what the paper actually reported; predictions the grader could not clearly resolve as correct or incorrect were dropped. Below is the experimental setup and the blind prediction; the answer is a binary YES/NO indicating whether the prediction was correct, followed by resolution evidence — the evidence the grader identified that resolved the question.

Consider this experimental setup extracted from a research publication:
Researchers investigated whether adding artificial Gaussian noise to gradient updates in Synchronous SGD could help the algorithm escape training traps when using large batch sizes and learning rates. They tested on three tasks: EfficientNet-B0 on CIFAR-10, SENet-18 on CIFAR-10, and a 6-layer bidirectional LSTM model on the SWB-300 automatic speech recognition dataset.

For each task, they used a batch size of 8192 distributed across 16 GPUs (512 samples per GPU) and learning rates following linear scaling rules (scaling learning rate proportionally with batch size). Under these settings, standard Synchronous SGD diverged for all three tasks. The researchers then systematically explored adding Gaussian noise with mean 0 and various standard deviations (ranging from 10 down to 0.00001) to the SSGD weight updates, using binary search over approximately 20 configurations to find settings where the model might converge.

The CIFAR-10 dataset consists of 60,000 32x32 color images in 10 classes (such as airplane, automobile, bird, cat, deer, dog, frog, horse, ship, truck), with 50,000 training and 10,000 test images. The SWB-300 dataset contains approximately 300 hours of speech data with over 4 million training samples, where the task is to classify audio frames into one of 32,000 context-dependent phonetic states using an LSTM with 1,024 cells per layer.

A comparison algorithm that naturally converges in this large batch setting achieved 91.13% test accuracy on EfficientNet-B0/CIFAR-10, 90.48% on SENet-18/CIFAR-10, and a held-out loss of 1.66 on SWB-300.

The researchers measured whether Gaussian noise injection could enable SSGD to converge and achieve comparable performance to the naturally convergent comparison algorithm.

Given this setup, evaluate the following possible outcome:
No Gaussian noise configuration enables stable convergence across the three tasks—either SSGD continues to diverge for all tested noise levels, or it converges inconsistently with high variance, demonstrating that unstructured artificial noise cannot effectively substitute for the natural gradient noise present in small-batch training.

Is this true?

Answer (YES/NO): NO